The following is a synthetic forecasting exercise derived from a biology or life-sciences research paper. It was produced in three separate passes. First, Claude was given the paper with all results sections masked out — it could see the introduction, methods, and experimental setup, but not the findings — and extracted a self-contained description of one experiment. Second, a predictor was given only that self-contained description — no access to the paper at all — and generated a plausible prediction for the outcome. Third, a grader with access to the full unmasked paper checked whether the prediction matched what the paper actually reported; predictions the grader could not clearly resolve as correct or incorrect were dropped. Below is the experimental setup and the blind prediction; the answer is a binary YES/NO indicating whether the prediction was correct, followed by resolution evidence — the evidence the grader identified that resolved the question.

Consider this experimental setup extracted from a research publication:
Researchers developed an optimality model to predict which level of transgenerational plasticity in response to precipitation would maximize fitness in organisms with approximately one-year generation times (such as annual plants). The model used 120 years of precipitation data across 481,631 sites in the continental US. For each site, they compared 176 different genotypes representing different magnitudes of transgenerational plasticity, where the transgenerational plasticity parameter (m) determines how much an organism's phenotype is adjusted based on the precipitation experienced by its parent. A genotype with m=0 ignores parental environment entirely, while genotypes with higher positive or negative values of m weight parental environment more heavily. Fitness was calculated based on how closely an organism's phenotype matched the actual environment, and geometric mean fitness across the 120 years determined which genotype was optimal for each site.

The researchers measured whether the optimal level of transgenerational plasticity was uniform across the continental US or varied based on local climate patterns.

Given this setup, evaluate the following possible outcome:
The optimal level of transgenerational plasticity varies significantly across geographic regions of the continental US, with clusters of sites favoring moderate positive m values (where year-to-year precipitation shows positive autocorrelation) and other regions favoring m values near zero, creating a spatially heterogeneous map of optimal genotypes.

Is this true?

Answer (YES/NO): YES